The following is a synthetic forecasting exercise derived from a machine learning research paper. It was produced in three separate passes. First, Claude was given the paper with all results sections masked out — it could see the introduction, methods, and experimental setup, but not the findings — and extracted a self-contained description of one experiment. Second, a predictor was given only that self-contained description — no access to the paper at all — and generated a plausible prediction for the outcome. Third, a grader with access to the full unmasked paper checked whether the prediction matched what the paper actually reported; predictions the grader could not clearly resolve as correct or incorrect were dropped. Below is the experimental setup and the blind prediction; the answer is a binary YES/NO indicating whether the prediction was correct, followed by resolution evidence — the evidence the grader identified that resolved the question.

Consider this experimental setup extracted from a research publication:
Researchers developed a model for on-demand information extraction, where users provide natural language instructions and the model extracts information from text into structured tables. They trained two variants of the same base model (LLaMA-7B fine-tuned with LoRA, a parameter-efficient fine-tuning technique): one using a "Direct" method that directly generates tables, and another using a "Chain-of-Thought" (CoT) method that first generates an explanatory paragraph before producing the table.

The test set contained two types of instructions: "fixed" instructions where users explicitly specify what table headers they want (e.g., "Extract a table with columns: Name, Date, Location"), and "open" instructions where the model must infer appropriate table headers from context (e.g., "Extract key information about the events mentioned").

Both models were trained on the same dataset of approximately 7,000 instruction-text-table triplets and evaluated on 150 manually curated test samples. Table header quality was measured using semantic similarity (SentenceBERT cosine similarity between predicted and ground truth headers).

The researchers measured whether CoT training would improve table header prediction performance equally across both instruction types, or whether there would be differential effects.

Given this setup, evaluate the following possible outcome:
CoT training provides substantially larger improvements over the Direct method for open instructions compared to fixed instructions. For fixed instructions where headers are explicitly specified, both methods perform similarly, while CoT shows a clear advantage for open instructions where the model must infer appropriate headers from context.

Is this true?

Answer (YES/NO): NO